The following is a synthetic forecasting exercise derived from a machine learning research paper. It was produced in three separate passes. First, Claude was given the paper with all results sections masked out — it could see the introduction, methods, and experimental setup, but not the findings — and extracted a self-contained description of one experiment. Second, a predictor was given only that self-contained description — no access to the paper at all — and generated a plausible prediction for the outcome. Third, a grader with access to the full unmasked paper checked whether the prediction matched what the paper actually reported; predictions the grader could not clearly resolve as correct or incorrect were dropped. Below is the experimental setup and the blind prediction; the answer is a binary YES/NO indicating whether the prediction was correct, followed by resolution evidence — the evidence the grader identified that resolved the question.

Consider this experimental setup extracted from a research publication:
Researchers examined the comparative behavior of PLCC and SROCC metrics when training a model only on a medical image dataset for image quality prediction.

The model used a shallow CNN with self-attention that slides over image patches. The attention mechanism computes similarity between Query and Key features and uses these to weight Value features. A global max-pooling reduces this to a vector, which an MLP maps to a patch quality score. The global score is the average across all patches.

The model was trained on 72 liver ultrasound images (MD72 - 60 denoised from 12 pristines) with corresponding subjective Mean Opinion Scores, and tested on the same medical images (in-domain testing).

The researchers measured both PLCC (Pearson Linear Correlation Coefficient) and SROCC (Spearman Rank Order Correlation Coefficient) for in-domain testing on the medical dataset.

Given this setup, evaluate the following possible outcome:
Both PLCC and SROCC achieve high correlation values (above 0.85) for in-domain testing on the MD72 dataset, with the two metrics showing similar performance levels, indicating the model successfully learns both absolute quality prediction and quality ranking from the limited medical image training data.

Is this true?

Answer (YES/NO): NO